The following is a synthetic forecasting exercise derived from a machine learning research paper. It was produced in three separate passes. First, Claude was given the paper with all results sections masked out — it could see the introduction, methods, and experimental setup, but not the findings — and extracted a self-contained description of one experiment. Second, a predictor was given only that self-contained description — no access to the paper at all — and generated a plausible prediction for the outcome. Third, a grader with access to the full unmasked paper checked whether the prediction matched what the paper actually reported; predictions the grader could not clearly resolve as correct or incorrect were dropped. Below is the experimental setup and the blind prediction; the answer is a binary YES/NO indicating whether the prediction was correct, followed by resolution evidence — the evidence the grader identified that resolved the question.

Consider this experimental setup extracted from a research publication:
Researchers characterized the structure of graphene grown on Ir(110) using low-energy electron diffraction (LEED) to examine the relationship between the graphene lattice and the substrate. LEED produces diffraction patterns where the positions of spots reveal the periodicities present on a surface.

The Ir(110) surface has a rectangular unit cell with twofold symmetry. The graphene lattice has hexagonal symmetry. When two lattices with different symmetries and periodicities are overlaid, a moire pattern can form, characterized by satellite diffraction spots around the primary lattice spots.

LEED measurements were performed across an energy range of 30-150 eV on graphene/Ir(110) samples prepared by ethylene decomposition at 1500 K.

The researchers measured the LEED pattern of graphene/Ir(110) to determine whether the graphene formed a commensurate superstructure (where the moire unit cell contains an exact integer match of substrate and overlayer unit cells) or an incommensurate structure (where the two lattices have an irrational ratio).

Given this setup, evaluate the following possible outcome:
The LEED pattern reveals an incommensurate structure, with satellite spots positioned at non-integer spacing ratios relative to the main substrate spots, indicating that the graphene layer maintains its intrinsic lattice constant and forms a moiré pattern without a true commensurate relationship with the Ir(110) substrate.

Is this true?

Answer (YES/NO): YES